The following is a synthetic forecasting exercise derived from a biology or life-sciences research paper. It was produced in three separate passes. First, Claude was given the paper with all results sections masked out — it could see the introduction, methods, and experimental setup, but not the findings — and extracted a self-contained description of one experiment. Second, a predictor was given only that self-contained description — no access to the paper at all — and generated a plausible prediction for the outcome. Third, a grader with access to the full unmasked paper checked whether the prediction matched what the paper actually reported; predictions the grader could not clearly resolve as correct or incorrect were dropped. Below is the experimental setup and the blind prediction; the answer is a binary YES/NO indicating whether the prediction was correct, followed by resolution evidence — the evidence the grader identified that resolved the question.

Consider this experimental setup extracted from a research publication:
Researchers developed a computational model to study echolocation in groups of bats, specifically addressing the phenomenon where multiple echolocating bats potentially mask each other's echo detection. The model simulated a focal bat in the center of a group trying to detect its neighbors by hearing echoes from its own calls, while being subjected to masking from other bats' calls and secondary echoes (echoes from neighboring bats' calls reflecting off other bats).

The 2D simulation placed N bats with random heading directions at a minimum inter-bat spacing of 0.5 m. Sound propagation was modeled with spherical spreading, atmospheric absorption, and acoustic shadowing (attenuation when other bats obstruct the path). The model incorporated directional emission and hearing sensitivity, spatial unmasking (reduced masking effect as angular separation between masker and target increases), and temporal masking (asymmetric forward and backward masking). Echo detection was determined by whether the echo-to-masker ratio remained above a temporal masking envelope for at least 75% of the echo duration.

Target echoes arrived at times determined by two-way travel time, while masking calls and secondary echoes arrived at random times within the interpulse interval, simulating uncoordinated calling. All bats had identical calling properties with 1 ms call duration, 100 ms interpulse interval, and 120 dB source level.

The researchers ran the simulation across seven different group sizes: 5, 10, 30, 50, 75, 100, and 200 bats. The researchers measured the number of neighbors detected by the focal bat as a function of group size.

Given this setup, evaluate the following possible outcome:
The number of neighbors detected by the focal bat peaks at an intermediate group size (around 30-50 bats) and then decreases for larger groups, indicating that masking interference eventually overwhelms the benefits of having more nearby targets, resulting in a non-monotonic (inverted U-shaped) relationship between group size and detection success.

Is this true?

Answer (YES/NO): NO